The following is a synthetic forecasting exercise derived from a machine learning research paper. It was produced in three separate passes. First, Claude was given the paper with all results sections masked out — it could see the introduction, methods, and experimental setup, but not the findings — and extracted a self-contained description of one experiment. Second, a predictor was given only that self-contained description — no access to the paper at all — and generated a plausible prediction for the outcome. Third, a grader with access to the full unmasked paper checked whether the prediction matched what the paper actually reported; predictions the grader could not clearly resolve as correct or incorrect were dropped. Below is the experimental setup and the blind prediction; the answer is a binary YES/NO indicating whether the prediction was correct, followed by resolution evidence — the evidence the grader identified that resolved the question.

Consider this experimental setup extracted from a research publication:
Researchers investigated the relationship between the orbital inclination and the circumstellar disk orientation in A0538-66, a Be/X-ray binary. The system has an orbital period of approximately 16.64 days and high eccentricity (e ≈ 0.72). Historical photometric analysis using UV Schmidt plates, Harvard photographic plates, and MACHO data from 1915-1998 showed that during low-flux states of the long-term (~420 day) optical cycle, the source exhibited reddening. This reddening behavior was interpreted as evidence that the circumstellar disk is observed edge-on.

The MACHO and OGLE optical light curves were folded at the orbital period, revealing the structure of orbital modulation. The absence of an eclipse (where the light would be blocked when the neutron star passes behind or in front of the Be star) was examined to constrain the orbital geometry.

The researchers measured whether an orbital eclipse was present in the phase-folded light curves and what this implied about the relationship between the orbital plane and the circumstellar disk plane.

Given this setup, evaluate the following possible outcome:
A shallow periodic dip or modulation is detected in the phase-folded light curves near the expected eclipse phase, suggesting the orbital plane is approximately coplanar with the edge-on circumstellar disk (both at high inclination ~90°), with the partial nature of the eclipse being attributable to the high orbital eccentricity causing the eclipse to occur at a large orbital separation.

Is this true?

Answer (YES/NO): NO